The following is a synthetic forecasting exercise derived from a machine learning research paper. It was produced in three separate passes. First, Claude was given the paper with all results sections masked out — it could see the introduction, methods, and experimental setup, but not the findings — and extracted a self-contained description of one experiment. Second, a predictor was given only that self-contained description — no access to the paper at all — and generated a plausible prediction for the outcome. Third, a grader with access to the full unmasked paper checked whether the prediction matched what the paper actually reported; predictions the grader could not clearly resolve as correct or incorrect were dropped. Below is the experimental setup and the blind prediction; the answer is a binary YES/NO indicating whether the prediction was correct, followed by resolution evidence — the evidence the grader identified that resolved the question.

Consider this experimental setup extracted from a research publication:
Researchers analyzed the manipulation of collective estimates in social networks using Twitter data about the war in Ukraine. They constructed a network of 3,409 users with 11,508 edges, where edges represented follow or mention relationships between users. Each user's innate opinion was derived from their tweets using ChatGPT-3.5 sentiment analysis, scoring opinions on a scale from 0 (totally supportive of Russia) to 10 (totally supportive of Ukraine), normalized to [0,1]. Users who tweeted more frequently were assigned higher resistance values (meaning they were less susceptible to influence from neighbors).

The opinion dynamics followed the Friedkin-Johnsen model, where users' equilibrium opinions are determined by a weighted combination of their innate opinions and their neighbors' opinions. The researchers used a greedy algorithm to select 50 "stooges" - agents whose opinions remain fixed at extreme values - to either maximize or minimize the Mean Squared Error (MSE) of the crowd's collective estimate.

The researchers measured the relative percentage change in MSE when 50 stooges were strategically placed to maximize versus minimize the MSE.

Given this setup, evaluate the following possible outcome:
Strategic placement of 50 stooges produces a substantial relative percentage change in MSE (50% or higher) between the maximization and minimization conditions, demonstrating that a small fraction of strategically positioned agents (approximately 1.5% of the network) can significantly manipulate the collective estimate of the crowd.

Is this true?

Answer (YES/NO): YES